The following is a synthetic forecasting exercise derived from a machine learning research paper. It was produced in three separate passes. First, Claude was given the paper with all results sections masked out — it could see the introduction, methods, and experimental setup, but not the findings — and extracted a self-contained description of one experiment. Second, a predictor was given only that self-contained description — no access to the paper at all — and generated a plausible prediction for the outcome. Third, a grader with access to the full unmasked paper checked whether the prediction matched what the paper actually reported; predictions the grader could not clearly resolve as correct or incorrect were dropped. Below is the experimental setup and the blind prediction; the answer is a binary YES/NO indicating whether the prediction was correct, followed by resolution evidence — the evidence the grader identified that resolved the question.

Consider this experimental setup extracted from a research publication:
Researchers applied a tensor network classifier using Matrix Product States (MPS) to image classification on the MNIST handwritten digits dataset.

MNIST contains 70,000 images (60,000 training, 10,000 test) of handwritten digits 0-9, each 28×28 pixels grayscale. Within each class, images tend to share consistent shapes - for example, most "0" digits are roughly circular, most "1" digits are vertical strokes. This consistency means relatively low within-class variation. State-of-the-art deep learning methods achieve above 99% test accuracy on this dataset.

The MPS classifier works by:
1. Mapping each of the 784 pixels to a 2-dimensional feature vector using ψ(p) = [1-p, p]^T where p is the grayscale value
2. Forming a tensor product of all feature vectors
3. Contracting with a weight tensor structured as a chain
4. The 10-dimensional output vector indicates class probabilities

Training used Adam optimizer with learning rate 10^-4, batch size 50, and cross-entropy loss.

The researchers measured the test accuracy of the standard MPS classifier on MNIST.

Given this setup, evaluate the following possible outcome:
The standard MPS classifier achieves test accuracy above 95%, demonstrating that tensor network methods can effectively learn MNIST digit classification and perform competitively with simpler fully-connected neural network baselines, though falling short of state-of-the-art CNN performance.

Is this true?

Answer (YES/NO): YES